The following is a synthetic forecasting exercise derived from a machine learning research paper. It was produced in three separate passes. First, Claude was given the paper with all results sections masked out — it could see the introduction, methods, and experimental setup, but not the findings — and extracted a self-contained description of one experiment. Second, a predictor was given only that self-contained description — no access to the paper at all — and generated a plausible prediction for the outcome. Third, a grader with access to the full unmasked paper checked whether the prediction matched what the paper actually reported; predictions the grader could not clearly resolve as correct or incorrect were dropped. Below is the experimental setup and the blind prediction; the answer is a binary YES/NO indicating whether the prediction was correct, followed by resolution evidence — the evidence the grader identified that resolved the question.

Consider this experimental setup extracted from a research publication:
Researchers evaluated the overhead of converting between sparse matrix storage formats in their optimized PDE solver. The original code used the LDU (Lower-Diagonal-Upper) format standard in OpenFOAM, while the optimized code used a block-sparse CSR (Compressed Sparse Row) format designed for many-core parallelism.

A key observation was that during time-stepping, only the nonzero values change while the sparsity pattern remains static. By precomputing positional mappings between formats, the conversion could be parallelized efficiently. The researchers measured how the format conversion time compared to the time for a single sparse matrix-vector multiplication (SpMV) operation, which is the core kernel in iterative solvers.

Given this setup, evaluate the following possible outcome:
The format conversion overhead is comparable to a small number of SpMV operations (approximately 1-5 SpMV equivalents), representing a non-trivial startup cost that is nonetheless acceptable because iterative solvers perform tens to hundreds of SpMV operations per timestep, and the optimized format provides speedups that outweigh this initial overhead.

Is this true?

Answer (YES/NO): YES